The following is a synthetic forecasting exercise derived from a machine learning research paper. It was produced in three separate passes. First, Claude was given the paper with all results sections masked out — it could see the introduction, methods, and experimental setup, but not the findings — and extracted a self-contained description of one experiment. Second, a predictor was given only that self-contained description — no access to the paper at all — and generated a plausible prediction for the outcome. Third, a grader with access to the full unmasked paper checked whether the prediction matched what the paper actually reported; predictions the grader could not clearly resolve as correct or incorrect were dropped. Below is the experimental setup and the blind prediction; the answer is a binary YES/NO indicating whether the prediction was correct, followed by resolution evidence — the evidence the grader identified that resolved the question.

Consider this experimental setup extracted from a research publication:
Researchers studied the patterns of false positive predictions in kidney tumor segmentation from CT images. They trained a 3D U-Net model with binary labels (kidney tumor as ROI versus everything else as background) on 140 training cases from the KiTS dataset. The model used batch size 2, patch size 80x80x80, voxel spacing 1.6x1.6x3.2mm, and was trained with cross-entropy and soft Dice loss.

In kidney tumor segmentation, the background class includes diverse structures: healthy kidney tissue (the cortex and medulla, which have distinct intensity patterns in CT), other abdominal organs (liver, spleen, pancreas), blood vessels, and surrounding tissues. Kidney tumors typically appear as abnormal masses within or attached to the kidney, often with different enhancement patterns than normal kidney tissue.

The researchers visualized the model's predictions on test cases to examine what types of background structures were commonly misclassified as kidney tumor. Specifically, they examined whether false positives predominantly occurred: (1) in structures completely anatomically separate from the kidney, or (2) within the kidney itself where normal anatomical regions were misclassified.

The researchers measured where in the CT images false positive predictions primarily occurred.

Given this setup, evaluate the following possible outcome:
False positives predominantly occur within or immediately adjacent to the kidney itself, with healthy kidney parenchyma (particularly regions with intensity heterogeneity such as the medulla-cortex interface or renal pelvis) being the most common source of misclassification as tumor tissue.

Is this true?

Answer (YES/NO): YES